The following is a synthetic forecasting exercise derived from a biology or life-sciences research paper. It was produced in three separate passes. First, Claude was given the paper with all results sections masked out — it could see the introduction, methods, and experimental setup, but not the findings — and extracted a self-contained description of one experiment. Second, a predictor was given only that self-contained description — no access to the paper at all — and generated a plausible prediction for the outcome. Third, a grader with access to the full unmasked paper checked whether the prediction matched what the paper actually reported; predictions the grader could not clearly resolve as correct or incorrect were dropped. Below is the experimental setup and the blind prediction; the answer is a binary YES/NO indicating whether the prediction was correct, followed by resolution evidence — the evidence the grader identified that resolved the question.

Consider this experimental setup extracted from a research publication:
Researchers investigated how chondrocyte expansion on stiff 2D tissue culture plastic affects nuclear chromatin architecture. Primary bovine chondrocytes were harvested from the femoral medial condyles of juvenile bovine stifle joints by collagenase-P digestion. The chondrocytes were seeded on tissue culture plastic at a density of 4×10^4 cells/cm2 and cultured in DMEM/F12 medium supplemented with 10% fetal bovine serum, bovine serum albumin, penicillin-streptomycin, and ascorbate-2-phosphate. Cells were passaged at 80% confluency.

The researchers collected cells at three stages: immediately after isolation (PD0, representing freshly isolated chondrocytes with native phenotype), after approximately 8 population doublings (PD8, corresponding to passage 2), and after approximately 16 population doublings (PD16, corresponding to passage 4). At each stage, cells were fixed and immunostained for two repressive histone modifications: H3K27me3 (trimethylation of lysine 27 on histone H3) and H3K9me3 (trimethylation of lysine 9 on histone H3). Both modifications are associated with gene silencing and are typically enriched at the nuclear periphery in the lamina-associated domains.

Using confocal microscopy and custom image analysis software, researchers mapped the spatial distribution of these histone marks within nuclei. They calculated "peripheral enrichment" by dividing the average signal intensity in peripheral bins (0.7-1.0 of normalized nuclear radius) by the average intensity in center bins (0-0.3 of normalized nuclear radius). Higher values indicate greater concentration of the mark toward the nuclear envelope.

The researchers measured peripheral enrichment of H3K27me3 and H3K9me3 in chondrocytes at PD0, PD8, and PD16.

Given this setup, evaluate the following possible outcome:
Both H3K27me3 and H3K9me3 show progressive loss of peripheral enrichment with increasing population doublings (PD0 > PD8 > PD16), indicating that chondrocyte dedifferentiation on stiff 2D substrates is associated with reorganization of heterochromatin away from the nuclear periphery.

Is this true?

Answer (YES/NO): YES